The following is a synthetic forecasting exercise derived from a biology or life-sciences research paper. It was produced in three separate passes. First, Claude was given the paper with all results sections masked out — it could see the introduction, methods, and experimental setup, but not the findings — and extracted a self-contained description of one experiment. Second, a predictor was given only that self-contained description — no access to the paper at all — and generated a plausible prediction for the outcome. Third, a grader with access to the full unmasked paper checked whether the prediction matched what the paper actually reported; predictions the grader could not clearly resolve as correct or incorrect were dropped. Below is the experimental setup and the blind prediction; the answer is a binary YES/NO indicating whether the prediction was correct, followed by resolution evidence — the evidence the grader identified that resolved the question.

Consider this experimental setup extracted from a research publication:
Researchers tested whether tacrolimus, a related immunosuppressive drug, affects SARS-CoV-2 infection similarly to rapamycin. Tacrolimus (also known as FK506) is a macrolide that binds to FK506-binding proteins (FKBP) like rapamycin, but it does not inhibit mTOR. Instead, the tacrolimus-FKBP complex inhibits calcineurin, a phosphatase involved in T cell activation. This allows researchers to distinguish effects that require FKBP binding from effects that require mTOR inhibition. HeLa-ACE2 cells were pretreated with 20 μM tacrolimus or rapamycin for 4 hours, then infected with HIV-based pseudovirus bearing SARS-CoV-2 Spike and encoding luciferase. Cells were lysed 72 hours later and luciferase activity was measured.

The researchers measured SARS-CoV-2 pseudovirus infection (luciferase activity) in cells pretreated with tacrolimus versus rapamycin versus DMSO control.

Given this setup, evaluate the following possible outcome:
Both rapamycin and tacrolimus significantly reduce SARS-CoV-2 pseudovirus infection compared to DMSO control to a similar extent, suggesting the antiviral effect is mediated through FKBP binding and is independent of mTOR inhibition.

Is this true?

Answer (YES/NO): NO